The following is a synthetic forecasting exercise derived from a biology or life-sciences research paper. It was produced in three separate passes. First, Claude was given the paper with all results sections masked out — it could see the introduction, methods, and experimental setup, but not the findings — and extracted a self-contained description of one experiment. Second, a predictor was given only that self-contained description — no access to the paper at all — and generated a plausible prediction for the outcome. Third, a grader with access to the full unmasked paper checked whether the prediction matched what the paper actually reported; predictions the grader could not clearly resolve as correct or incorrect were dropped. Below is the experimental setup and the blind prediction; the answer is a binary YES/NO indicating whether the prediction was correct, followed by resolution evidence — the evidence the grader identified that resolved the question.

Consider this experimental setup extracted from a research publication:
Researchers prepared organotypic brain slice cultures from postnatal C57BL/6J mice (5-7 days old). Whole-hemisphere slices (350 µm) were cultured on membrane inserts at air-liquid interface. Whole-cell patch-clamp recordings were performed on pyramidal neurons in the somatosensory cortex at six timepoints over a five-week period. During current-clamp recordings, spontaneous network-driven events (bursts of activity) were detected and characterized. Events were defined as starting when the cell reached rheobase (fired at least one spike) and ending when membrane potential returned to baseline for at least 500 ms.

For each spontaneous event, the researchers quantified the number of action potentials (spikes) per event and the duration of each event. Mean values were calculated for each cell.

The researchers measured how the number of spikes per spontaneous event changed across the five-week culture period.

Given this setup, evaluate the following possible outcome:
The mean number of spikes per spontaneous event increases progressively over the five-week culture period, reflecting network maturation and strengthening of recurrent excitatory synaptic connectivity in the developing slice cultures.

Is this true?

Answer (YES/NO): YES